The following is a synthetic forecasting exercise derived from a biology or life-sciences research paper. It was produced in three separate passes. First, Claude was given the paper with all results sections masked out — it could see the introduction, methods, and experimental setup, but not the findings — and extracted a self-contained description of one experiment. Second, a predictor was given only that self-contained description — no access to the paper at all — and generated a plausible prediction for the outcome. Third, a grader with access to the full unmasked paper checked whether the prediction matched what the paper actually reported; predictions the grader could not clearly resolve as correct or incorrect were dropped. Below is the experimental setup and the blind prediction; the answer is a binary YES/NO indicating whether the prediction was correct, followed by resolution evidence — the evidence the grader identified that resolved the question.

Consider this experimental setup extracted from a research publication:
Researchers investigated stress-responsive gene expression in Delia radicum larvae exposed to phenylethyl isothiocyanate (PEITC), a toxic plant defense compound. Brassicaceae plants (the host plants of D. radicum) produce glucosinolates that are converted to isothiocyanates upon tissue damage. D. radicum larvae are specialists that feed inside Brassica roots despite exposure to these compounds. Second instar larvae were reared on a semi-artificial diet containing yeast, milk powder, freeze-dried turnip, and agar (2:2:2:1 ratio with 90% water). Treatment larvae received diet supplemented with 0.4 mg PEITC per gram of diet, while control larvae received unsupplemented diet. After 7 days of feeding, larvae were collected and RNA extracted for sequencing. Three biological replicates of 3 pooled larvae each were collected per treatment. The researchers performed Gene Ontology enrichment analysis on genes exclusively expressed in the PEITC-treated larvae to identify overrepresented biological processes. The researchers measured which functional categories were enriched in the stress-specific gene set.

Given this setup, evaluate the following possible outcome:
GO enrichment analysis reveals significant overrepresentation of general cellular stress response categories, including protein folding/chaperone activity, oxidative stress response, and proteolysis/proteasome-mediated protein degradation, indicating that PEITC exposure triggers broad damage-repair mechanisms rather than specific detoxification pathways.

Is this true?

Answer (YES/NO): NO